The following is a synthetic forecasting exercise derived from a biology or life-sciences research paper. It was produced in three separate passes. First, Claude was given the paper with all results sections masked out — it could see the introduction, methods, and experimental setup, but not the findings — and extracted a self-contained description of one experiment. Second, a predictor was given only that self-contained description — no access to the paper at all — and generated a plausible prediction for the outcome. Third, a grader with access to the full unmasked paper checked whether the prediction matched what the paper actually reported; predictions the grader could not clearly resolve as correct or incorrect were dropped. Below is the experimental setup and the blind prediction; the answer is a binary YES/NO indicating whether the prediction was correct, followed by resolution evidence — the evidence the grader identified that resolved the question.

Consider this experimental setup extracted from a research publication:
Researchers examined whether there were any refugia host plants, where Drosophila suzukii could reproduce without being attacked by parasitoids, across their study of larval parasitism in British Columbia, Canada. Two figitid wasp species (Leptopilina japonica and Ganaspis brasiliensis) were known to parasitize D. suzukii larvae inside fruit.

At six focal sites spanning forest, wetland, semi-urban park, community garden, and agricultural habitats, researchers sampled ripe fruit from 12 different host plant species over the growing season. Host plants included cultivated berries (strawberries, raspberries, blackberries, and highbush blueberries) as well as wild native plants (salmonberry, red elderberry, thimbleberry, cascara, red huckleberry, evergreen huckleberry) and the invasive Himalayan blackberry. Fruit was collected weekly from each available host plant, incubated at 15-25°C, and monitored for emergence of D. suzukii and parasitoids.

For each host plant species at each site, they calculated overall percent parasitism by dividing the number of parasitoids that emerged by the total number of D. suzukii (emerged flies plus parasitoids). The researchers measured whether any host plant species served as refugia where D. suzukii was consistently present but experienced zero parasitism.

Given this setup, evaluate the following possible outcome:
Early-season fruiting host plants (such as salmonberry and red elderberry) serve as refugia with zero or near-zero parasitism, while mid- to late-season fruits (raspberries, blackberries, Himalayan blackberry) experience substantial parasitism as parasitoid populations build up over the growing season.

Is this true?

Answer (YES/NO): NO